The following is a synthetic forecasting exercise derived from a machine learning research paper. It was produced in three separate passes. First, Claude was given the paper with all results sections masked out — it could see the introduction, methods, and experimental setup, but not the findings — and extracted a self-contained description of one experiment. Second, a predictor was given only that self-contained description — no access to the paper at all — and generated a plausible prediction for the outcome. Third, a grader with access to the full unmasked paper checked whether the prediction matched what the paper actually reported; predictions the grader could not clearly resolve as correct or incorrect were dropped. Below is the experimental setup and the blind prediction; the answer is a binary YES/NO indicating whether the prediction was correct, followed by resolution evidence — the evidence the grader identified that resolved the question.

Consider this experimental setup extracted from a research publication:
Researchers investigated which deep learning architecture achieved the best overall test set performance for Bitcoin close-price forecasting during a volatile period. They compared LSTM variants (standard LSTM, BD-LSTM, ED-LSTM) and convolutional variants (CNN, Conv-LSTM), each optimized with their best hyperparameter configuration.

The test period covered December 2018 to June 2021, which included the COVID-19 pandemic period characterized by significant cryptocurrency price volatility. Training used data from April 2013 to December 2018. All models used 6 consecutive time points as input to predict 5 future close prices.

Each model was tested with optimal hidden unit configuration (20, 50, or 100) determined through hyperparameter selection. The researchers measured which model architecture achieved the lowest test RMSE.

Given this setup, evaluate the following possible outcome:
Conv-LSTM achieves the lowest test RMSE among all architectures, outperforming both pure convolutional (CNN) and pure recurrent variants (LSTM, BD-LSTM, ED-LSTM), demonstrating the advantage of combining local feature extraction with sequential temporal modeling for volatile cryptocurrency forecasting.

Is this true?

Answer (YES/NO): NO